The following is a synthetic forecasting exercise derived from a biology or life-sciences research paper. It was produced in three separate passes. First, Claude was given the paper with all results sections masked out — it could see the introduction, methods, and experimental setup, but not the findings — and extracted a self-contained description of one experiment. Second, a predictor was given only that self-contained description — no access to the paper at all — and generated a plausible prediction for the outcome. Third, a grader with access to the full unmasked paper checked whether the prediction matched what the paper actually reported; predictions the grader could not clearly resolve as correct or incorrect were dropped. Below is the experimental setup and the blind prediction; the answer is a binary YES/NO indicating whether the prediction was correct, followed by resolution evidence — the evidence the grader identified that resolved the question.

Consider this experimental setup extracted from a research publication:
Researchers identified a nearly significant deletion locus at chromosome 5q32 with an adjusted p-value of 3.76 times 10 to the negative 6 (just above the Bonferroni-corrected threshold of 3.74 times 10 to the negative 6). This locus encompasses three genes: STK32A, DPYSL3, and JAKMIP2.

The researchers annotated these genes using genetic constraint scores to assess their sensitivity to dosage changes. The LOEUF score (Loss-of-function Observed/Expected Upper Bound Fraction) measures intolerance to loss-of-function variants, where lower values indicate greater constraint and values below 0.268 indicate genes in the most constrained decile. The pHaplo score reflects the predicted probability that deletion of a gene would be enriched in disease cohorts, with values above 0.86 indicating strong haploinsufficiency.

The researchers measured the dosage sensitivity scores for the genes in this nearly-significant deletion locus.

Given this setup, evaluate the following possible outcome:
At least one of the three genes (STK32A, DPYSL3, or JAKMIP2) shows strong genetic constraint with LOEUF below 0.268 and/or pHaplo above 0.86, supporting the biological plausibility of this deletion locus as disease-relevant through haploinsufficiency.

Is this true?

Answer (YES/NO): YES